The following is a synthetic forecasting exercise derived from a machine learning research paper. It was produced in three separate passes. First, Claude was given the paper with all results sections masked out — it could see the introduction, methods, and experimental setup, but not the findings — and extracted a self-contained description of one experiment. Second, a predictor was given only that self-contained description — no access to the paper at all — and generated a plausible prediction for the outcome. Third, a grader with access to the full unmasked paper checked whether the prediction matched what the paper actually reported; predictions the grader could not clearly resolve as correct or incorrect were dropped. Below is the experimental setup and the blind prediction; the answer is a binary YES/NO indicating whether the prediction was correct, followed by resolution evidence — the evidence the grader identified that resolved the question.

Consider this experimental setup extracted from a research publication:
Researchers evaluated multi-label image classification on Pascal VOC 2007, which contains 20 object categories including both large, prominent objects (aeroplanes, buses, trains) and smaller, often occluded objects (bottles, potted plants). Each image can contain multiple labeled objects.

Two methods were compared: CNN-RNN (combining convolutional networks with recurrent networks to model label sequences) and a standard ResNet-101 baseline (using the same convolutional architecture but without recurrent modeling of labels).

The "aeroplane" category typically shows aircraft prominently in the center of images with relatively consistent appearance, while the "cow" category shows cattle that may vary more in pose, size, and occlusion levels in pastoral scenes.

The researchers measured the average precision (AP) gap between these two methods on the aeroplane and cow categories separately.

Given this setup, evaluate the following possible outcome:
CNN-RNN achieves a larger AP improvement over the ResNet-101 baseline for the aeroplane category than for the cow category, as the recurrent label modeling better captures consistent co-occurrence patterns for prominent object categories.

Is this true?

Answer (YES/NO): NO